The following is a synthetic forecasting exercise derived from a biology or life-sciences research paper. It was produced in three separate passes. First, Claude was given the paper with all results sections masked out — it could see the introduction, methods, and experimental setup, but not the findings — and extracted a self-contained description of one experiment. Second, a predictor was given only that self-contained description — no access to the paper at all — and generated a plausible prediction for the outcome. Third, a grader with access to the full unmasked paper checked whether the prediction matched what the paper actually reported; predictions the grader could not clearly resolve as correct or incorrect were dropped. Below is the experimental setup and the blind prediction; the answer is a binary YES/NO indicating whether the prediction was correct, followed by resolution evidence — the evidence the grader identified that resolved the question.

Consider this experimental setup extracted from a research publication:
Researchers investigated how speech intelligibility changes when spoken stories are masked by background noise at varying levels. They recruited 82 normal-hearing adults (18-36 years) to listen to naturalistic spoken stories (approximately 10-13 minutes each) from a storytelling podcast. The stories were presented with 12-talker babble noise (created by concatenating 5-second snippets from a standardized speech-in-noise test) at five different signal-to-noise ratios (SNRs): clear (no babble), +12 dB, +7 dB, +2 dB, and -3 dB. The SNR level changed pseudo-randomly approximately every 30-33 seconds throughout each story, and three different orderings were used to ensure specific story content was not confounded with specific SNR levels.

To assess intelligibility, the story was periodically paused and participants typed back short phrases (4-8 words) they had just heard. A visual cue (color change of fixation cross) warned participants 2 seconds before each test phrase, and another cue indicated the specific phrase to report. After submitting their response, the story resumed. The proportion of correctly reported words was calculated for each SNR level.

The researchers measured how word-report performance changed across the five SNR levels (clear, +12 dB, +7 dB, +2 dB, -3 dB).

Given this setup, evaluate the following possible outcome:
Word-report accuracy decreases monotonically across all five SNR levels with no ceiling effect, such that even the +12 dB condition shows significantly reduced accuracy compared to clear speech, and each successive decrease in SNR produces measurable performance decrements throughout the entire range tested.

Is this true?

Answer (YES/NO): NO